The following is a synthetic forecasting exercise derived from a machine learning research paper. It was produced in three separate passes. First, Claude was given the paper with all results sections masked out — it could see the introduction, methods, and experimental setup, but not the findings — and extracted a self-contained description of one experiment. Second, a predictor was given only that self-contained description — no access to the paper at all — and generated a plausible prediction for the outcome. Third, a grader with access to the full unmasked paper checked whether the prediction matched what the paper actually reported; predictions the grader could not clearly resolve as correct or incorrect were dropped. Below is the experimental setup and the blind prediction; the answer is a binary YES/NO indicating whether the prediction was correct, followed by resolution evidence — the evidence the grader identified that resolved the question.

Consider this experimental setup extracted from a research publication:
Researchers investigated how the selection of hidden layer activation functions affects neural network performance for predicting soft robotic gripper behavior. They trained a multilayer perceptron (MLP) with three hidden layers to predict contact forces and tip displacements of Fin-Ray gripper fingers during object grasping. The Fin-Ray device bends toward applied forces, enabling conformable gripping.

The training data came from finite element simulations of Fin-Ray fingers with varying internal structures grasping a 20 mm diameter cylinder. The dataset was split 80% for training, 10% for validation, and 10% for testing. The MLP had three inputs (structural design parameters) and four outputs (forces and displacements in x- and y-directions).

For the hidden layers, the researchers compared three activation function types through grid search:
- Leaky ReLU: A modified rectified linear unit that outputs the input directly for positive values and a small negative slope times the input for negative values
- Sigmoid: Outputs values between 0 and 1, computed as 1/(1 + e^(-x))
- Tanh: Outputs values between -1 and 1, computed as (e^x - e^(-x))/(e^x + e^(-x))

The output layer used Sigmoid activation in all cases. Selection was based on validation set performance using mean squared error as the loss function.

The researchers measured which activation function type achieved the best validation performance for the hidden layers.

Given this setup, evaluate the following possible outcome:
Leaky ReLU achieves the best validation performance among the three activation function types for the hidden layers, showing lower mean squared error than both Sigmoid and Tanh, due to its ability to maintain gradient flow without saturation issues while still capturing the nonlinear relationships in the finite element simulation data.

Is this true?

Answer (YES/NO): NO